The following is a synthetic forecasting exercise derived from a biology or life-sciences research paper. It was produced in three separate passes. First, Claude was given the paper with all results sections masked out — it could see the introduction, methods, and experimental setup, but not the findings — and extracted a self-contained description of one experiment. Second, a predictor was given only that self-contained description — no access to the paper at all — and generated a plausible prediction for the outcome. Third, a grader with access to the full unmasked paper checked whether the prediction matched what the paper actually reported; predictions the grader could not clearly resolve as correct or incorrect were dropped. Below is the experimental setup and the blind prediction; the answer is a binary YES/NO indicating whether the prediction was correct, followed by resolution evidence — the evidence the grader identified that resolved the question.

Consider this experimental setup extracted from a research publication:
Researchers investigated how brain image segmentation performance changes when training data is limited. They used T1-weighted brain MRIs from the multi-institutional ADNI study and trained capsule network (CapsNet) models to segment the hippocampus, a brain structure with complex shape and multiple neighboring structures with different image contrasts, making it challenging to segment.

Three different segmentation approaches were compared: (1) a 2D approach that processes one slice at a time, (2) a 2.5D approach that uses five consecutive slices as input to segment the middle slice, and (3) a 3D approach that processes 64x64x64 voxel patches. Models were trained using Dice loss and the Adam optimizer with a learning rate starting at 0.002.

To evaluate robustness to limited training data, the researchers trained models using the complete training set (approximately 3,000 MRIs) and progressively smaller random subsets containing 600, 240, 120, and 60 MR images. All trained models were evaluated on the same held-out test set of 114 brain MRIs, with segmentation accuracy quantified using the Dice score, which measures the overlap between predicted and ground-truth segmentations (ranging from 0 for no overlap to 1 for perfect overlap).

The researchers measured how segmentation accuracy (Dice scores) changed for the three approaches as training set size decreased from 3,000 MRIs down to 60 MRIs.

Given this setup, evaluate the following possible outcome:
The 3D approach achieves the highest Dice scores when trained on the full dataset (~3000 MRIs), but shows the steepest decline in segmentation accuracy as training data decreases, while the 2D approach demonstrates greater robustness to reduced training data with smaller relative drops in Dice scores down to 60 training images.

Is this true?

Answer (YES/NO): NO